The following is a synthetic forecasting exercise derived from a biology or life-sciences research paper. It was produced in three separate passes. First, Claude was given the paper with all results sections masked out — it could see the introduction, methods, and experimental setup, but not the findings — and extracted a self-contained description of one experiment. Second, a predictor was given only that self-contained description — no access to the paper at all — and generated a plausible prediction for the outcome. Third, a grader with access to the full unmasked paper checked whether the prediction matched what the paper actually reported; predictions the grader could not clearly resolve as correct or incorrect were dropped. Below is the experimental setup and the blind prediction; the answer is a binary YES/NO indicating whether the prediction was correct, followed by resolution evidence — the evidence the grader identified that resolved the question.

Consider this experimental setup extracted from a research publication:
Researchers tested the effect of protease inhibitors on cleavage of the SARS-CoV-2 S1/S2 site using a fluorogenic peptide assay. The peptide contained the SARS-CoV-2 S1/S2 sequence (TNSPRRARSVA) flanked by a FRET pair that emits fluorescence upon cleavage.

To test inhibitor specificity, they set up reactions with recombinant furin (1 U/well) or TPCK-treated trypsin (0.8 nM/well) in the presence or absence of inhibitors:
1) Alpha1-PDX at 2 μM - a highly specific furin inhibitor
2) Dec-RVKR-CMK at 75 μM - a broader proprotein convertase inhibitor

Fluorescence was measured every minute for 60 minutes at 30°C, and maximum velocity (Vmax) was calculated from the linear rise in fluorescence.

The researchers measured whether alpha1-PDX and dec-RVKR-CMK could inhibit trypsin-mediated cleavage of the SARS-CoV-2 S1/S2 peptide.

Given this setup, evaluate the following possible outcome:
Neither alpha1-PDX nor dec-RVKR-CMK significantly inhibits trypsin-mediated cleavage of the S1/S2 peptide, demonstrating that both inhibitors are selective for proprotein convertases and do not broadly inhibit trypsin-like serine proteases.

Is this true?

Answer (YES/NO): NO